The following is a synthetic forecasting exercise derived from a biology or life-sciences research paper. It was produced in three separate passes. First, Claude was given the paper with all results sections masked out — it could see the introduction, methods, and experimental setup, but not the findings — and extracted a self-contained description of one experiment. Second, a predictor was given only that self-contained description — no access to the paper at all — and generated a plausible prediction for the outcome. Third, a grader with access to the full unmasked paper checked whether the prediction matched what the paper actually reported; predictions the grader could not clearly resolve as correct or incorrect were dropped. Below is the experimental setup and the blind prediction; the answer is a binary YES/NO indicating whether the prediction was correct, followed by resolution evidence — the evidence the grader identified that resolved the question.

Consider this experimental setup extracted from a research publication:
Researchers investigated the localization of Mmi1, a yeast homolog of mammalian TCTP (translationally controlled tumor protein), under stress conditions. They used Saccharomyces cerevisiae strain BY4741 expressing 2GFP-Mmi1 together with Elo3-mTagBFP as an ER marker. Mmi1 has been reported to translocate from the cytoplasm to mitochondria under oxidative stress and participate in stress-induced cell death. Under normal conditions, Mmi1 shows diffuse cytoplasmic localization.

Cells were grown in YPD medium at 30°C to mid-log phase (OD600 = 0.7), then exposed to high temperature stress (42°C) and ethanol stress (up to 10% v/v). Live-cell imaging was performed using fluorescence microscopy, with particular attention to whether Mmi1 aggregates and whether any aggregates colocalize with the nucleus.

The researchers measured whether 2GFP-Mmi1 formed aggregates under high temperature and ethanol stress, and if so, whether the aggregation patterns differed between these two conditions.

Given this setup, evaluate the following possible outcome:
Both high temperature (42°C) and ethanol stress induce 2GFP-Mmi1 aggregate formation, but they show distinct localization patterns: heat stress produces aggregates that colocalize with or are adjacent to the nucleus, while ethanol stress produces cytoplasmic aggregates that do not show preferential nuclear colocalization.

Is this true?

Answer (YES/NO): YES